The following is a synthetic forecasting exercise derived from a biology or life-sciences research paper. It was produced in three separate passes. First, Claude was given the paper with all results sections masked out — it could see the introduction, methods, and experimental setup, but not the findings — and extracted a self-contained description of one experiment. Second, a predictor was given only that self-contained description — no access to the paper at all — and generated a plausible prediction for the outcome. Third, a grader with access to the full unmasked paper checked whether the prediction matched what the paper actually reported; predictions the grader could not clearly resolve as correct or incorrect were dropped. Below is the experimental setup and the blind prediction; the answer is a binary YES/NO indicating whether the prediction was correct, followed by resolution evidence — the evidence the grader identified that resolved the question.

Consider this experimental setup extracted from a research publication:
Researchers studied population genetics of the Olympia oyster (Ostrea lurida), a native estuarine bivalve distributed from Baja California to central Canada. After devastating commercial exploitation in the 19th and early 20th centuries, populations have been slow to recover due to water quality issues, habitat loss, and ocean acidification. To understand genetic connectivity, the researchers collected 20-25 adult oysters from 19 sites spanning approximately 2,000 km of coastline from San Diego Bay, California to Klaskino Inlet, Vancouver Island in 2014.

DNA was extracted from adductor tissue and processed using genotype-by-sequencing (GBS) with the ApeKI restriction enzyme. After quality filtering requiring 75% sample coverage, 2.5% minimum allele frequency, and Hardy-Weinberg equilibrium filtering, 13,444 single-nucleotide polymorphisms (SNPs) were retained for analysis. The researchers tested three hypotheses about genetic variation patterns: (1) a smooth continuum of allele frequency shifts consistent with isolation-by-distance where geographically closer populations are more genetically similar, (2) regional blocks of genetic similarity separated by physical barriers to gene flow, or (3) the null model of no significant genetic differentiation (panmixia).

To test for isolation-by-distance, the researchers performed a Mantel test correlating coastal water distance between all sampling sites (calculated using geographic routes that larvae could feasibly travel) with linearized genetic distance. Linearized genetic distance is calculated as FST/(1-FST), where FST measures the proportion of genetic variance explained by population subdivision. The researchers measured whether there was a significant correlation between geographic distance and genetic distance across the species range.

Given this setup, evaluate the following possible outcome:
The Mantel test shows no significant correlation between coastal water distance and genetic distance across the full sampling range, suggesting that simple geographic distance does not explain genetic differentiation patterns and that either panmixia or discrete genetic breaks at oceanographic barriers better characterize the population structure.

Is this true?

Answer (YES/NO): NO